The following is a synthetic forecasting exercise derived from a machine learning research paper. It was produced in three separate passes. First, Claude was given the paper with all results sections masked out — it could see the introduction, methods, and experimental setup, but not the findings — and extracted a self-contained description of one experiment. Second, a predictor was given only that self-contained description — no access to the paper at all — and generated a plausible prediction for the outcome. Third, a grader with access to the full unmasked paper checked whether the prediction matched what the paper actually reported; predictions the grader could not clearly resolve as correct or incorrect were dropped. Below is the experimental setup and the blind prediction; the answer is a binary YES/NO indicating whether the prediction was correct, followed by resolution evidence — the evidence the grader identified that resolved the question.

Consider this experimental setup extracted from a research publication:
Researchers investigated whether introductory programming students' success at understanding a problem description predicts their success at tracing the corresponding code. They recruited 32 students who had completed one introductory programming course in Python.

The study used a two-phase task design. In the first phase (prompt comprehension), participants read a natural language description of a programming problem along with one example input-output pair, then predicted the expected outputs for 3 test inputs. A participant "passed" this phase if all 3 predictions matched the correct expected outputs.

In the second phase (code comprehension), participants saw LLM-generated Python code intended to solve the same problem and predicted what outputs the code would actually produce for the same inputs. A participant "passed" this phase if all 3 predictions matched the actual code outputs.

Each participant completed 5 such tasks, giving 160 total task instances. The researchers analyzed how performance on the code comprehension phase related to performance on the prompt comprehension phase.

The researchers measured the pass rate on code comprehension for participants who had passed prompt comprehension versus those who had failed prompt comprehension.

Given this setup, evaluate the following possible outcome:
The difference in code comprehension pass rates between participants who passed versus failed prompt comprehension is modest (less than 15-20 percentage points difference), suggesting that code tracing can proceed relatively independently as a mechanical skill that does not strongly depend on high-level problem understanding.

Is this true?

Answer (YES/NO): NO